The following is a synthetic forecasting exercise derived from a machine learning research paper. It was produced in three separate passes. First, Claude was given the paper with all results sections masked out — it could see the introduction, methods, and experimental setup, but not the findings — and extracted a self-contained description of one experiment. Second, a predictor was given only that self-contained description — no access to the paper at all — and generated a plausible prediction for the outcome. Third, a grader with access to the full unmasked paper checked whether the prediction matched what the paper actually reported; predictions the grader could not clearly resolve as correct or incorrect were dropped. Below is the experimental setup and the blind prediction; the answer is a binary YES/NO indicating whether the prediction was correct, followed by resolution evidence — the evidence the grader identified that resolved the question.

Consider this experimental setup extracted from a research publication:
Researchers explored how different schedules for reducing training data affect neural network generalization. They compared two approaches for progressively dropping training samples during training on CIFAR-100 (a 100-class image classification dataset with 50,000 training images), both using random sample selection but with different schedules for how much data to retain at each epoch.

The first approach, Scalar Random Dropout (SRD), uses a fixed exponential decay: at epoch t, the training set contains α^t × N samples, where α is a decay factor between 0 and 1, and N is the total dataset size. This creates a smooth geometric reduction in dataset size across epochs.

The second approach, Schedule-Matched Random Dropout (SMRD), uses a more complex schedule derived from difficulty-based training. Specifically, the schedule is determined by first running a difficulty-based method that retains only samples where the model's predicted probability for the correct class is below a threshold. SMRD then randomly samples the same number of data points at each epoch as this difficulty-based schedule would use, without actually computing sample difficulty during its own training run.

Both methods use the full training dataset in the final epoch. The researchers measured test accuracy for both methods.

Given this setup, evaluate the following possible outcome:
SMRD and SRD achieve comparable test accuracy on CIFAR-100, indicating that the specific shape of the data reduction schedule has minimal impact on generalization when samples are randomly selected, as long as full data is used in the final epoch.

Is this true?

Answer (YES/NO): NO